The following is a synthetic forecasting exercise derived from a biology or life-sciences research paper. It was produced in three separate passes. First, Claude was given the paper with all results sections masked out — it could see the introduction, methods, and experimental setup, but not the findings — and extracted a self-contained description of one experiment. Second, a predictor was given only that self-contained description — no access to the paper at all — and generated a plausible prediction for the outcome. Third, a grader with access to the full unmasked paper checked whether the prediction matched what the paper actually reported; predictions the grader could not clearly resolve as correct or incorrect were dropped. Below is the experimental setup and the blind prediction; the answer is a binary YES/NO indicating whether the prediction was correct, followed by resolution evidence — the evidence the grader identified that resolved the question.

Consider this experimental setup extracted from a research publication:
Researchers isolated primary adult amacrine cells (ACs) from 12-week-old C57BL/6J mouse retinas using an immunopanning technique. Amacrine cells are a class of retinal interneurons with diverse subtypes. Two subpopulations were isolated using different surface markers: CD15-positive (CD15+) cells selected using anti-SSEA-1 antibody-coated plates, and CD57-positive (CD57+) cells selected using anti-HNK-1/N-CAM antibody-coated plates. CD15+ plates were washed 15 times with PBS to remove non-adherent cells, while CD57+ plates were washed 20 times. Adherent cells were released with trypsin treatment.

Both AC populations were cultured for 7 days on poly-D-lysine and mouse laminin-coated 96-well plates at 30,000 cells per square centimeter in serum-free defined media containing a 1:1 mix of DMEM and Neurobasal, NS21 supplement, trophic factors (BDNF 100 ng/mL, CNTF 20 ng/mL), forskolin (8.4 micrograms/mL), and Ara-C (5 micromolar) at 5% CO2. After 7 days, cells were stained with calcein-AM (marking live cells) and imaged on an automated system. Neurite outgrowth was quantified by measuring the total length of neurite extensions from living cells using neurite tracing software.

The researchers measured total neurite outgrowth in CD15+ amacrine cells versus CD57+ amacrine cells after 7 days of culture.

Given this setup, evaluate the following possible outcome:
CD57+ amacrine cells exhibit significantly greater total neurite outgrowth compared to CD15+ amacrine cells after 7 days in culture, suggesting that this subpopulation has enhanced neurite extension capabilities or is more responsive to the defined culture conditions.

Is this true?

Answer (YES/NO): YES